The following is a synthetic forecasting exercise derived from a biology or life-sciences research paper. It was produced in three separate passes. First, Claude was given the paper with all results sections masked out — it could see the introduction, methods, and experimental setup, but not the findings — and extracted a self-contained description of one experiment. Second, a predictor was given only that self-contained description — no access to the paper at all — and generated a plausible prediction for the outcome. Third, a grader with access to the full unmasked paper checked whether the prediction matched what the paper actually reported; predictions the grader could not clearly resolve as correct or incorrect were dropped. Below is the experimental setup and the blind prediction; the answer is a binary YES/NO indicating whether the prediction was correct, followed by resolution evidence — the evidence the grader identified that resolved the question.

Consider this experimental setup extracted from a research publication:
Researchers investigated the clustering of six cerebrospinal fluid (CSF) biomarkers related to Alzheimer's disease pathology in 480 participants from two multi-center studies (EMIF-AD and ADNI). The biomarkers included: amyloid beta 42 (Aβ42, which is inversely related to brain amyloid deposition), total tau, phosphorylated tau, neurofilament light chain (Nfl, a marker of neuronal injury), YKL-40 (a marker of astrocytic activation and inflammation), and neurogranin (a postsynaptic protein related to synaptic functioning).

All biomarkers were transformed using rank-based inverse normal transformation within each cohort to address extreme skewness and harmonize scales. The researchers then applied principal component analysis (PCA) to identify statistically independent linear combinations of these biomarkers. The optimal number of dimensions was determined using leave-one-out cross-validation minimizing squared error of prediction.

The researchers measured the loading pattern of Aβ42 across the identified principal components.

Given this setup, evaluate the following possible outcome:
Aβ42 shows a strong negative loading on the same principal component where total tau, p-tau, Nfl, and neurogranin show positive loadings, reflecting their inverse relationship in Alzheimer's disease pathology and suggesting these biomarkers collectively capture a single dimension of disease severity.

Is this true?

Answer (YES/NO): NO